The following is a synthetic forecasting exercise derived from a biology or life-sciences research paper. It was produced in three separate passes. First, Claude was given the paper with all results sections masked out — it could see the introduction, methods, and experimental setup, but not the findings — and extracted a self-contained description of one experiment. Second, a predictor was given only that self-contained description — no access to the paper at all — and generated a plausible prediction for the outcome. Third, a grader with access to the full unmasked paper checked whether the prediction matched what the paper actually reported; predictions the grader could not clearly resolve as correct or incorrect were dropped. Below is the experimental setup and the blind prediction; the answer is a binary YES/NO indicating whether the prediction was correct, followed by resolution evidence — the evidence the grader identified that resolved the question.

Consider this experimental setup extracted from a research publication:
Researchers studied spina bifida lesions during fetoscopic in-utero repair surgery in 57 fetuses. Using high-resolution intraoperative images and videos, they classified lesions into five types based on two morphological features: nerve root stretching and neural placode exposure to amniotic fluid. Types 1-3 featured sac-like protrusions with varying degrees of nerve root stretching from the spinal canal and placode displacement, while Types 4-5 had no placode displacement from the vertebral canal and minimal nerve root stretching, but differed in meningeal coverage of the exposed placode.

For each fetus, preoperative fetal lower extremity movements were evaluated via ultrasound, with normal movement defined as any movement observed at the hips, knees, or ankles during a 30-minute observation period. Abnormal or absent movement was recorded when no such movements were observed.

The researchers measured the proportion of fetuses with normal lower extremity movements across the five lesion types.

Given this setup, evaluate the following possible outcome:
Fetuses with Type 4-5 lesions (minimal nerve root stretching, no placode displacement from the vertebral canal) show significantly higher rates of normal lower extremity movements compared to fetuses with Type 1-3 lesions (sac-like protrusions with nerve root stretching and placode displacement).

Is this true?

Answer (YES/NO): NO